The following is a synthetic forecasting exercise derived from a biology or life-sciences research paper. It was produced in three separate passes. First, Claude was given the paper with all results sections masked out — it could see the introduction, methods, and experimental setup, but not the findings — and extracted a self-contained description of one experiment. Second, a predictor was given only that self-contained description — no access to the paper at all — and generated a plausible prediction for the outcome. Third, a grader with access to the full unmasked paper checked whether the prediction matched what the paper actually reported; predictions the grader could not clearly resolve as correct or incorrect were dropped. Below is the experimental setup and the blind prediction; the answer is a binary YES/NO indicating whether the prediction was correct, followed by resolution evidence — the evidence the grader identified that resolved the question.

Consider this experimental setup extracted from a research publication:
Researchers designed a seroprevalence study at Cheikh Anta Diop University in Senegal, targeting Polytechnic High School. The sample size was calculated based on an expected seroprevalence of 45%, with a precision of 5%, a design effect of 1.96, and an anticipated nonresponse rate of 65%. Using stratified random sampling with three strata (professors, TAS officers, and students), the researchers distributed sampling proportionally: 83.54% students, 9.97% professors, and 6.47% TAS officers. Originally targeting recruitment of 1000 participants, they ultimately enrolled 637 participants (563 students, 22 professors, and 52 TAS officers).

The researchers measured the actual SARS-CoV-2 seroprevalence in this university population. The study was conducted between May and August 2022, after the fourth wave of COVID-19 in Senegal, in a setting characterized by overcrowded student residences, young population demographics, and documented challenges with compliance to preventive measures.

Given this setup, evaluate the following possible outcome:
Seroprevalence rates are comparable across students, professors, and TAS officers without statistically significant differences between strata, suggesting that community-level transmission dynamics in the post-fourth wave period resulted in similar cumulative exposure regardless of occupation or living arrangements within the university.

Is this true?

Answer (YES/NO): YES